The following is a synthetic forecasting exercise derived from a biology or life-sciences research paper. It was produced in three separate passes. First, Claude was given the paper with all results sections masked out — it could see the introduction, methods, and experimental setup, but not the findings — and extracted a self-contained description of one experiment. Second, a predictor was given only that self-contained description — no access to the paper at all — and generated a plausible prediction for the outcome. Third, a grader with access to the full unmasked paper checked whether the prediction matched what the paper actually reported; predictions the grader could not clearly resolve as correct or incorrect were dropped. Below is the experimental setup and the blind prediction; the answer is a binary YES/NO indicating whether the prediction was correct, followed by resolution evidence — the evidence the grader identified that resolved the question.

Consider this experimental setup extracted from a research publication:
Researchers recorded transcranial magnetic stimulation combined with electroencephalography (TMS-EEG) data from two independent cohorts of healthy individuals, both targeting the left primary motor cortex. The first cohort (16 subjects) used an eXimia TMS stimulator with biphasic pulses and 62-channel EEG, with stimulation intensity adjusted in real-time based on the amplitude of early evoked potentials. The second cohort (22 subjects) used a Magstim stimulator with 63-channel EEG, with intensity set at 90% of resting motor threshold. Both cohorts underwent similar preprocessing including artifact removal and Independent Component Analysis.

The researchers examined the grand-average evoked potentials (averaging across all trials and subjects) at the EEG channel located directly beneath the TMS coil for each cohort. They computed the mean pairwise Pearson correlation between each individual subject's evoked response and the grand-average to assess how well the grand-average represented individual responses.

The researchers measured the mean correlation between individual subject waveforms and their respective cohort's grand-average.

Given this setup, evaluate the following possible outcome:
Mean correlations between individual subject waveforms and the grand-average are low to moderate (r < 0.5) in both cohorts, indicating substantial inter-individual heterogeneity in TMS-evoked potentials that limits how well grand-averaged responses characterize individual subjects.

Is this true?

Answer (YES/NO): NO